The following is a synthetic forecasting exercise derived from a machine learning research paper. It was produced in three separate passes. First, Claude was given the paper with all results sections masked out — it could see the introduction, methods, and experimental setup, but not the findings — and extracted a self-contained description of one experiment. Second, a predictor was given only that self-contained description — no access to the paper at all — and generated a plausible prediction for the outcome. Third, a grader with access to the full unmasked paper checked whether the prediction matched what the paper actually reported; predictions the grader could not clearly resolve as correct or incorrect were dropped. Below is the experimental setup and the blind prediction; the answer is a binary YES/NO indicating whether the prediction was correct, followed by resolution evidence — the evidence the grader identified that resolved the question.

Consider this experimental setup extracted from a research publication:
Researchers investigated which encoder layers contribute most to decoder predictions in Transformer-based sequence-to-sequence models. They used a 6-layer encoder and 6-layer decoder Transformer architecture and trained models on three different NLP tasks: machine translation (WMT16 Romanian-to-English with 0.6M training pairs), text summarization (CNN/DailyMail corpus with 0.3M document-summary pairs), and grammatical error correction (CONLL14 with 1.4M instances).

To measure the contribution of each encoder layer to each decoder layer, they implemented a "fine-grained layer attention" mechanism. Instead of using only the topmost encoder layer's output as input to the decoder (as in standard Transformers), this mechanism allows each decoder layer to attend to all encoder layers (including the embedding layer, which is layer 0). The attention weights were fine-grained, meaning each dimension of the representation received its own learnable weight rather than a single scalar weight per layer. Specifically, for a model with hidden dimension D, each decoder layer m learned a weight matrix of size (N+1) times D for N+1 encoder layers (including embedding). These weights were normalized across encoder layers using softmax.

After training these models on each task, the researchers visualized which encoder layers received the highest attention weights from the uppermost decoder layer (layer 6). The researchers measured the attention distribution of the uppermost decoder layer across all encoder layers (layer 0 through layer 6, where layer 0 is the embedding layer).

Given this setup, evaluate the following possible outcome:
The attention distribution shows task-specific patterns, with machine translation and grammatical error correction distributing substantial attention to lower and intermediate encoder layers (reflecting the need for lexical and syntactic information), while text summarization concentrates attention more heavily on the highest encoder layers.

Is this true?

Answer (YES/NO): NO